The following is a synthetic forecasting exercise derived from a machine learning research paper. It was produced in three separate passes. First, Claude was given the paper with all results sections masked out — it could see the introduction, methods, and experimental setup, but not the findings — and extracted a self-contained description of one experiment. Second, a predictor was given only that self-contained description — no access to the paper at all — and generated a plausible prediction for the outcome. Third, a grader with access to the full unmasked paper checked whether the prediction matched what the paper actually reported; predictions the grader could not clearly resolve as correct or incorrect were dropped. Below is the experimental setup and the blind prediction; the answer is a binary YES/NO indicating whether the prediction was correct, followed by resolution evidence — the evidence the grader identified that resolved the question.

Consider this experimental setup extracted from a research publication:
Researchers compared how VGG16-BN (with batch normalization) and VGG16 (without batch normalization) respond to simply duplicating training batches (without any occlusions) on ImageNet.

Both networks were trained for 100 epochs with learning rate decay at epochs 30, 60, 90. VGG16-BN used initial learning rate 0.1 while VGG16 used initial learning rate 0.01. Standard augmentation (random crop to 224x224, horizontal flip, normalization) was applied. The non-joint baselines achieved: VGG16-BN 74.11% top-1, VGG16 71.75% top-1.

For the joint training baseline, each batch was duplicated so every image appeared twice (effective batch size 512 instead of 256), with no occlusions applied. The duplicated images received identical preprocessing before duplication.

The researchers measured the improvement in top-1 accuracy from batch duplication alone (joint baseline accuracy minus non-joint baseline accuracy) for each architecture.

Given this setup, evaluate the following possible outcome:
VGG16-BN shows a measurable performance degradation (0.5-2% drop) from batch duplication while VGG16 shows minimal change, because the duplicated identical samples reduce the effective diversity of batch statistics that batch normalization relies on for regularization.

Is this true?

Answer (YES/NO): NO